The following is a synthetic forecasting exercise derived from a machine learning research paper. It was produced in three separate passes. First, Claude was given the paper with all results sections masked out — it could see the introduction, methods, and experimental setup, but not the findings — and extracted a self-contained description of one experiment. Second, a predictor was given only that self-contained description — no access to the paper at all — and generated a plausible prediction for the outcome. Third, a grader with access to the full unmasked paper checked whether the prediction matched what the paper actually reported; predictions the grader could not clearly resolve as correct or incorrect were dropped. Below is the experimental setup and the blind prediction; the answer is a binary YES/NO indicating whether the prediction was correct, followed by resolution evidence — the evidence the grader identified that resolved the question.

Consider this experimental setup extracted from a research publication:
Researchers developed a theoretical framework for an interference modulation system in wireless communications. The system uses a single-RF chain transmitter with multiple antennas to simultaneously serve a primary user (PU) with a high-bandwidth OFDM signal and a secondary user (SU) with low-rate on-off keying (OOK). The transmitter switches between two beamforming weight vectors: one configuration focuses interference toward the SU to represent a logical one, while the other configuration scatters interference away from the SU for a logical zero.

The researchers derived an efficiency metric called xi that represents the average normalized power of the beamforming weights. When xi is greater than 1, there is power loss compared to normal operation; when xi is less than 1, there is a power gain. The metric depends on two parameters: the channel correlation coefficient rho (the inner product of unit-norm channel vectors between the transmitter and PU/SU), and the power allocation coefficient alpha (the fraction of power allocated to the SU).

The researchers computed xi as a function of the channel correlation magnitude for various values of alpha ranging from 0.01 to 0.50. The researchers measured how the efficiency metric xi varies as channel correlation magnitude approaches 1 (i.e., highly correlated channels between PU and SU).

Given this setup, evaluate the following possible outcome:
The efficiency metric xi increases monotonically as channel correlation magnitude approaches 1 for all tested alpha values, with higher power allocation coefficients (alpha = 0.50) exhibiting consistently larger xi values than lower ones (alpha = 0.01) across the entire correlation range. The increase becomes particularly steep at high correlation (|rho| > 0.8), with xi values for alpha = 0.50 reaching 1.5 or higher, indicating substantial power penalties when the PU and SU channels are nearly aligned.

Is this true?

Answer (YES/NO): NO